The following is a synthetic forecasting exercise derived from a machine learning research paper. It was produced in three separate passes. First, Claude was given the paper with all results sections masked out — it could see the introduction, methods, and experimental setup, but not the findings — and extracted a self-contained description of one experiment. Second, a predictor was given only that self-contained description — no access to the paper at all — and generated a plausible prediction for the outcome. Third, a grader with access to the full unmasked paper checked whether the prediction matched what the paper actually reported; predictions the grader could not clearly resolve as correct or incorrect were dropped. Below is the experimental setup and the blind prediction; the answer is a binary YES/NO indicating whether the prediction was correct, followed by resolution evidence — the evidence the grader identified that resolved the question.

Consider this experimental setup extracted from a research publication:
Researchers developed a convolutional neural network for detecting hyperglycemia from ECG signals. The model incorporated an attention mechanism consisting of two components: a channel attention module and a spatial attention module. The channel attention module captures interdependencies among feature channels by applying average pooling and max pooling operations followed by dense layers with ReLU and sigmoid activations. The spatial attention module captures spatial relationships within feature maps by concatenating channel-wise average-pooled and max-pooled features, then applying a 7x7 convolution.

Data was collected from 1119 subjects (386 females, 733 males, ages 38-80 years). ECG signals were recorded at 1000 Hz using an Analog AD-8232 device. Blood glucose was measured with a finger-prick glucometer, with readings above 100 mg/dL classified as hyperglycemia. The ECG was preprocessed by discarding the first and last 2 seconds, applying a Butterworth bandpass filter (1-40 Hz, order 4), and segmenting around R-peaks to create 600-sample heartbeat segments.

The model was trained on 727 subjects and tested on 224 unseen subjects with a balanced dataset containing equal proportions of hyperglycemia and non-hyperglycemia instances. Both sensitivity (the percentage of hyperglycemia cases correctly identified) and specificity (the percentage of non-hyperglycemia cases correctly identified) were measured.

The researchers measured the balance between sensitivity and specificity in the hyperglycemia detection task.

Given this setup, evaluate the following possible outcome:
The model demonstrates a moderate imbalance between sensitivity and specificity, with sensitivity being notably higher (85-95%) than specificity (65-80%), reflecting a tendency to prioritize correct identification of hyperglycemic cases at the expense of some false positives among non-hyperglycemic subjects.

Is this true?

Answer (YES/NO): NO